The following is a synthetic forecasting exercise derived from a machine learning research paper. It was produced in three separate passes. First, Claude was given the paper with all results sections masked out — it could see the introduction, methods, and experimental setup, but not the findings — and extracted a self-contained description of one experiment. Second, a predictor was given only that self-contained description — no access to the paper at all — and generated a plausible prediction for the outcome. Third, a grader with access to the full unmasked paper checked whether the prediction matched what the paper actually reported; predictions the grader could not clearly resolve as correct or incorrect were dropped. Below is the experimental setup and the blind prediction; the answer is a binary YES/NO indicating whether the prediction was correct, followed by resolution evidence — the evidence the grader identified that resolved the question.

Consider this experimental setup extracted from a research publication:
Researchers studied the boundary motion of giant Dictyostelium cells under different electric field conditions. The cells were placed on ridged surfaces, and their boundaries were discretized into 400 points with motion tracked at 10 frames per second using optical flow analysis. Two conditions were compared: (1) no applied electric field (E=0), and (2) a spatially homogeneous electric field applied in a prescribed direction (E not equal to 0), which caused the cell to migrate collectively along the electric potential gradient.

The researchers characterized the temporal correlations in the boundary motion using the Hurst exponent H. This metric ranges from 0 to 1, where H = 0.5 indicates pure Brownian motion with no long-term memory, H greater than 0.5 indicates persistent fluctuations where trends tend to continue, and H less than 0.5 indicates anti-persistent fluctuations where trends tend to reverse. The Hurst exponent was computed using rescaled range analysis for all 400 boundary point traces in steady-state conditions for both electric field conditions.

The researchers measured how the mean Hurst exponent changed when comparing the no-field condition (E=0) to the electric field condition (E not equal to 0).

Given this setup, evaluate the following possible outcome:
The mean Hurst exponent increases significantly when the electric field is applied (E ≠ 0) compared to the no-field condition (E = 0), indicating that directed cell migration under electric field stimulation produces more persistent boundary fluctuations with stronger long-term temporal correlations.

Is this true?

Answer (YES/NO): NO